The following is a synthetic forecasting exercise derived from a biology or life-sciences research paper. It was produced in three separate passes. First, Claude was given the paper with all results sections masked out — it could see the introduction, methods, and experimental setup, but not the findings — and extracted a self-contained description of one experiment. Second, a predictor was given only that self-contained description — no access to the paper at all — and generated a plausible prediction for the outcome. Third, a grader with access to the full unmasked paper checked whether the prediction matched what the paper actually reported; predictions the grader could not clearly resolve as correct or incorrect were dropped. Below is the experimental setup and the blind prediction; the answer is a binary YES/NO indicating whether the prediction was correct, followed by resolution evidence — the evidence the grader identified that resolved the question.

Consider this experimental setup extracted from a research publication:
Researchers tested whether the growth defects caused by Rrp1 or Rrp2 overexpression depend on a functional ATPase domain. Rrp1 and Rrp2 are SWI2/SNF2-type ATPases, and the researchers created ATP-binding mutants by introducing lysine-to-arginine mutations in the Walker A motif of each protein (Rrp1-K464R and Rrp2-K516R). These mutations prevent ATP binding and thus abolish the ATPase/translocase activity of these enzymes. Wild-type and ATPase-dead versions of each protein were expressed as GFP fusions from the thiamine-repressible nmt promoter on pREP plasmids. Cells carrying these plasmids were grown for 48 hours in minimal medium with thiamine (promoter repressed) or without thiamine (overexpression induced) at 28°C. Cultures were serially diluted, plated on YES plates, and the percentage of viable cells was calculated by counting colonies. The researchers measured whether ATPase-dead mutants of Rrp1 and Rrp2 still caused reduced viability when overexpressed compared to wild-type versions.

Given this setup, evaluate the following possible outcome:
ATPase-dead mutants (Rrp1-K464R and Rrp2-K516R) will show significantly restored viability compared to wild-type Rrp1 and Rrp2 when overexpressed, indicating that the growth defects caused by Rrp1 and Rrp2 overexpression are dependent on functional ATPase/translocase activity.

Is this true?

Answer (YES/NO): YES